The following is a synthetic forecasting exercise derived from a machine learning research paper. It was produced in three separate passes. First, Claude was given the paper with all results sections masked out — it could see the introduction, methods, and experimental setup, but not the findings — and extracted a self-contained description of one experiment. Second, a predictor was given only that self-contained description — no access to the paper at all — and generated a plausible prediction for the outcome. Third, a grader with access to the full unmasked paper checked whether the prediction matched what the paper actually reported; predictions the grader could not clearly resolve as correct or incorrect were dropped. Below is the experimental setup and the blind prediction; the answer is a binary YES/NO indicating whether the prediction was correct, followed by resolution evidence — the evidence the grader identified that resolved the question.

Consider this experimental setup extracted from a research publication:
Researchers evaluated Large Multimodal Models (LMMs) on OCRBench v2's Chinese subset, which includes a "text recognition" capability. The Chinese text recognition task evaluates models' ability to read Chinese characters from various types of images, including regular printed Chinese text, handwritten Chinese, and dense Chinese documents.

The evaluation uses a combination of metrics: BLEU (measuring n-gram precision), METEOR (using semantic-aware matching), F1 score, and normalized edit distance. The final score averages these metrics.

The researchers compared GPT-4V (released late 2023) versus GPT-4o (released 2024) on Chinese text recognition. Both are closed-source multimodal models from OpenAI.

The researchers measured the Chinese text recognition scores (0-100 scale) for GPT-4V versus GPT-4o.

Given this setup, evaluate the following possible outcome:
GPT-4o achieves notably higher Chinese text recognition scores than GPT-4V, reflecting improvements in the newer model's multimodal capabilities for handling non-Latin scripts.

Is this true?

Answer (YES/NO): NO